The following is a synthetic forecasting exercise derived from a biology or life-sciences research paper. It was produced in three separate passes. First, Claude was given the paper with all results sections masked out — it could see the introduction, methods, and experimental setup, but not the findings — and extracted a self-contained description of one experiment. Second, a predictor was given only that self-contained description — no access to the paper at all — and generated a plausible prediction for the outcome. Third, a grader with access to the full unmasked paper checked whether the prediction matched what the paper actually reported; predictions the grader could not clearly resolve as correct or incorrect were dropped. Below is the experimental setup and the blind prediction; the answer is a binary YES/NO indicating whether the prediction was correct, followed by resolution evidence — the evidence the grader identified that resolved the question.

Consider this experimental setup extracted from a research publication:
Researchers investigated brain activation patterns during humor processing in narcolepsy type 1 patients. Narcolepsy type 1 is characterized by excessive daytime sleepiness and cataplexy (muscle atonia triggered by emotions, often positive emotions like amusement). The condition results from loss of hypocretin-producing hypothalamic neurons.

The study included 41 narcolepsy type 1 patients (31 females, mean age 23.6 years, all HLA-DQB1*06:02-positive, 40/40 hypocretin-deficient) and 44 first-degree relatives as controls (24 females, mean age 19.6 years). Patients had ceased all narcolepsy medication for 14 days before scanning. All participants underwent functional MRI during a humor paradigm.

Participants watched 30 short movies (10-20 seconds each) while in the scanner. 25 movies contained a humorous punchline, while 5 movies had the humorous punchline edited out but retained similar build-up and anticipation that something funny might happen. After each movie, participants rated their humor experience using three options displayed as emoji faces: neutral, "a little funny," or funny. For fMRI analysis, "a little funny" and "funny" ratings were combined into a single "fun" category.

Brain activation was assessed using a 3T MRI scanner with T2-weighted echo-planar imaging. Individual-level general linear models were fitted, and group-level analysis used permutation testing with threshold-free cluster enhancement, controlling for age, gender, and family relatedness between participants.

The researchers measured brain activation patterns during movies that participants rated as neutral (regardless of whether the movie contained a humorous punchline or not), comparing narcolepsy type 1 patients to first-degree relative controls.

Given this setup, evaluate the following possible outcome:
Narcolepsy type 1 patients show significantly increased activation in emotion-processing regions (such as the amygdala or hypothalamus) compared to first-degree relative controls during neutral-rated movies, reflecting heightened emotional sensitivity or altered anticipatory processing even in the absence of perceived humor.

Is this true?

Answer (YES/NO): YES